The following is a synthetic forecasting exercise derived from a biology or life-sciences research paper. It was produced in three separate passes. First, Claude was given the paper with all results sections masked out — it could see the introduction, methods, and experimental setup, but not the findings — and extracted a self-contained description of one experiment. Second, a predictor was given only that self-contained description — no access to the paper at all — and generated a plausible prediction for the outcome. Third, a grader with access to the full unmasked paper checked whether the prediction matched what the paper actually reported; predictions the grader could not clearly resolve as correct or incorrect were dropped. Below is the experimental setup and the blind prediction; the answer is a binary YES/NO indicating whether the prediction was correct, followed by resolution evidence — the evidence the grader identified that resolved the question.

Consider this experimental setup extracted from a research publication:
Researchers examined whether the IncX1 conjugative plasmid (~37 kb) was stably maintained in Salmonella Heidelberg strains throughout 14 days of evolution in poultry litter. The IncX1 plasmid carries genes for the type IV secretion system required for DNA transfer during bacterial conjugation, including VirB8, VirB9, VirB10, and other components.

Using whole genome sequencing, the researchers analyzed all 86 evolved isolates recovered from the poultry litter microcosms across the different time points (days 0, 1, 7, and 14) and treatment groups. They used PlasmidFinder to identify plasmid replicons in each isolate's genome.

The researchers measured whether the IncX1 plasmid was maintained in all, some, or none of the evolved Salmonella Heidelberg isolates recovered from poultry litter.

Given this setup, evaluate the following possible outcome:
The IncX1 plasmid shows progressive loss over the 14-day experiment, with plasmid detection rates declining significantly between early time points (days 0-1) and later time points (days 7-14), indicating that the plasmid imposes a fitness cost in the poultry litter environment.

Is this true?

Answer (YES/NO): NO